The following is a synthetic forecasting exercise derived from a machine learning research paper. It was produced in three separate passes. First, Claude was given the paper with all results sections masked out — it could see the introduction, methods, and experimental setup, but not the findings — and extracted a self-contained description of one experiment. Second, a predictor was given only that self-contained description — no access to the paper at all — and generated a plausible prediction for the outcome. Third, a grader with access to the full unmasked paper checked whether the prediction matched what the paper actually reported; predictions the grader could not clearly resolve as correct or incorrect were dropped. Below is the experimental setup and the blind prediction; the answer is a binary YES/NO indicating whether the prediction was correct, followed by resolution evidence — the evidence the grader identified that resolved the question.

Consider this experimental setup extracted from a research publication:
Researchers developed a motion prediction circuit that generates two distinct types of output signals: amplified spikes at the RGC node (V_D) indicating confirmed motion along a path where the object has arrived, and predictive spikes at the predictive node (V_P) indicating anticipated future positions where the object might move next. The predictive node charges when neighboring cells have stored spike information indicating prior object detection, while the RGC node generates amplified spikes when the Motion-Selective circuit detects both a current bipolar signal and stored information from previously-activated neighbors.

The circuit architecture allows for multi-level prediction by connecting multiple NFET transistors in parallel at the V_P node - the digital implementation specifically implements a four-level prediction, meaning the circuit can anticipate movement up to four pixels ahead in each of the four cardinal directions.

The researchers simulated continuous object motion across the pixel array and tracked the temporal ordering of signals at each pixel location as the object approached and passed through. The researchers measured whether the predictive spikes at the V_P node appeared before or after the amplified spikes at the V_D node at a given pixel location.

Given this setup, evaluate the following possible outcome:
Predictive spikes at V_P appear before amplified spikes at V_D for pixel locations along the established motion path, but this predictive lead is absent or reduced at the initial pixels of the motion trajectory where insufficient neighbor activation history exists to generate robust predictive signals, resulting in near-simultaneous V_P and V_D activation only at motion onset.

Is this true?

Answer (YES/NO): NO